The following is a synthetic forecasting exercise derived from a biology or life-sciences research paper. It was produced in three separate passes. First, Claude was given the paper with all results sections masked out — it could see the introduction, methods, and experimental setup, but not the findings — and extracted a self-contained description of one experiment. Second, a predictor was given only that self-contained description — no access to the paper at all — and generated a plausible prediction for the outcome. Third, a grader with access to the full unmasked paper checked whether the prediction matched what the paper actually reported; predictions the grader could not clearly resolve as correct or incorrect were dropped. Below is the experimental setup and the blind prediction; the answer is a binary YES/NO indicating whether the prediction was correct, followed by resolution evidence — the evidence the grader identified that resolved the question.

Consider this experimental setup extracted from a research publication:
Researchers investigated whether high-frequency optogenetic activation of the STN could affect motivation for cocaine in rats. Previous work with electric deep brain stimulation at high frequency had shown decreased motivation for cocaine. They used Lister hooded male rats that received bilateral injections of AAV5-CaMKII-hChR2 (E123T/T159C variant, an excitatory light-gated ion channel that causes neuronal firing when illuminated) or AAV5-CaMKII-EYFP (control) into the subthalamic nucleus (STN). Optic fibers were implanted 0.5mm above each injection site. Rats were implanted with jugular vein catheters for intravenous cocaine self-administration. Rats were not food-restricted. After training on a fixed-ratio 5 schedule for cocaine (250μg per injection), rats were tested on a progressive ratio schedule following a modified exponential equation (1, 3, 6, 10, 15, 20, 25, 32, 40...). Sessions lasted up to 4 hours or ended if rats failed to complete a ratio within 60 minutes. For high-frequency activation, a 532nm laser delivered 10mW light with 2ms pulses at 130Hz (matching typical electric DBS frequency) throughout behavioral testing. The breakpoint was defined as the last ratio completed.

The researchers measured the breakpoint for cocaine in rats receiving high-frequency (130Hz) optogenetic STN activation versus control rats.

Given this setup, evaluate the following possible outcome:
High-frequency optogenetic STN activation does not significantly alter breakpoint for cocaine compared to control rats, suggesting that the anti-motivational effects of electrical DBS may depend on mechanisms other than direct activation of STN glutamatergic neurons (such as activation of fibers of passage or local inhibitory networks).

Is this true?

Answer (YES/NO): YES